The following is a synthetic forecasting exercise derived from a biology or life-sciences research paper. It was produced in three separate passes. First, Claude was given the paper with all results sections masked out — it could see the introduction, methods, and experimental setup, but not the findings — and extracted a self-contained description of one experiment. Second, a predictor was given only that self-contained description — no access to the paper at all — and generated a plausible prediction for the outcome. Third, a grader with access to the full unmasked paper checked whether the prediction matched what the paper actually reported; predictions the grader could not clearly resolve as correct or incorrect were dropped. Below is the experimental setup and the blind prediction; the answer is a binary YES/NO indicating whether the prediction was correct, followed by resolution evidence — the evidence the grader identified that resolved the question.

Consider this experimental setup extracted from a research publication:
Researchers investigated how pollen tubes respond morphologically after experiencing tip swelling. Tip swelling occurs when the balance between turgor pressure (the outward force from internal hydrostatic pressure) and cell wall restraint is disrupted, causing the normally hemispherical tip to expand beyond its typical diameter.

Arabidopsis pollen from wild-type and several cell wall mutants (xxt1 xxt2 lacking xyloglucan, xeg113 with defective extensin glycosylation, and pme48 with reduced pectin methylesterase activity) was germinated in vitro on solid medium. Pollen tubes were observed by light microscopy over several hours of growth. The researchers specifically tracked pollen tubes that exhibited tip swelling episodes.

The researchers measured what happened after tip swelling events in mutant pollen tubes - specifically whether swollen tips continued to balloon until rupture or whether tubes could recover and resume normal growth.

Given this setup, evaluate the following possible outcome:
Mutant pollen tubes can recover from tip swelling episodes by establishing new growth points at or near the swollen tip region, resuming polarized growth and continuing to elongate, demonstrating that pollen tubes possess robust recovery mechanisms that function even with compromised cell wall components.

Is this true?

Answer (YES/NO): YES